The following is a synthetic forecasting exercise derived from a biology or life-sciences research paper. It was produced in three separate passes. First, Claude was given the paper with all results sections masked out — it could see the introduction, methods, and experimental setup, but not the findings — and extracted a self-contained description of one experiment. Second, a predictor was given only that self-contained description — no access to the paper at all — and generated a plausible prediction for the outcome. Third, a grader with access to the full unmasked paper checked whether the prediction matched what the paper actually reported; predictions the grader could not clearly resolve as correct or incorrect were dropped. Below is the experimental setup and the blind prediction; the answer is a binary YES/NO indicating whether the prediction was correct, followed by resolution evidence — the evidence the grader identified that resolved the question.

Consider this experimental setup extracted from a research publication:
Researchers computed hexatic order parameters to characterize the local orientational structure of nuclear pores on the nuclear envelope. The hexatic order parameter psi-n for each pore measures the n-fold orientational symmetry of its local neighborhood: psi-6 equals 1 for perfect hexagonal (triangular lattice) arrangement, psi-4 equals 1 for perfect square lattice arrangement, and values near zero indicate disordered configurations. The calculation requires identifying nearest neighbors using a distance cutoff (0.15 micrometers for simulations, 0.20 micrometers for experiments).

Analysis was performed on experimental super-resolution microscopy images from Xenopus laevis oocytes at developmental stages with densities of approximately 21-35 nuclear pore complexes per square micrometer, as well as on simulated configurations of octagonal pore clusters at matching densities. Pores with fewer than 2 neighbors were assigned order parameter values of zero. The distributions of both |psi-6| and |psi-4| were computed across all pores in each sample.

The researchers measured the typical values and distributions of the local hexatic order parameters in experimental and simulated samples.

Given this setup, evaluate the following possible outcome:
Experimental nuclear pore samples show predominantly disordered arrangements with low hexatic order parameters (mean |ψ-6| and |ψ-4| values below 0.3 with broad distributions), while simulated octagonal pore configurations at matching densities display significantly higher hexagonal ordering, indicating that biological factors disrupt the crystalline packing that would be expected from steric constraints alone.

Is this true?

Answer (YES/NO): NO